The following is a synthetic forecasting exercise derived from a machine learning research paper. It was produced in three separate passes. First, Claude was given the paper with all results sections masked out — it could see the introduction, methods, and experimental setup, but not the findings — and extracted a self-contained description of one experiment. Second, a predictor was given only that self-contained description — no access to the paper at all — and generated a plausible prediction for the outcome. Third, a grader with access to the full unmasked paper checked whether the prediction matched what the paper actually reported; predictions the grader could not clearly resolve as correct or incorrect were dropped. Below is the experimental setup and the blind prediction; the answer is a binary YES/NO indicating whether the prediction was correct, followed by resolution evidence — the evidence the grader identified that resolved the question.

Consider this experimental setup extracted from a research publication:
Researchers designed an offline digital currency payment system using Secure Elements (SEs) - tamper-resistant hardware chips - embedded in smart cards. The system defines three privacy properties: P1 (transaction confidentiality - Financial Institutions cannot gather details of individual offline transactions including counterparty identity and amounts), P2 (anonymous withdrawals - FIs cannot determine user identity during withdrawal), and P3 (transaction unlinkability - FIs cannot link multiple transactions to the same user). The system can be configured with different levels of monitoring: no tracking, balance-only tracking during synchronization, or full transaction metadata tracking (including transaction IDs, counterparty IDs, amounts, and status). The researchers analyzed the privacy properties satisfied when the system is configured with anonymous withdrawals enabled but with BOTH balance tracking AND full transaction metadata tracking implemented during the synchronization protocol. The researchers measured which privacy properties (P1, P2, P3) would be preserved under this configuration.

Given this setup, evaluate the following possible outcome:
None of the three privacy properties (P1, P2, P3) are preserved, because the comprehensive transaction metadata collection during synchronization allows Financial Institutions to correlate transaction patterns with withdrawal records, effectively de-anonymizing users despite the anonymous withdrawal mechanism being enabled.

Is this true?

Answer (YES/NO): NO